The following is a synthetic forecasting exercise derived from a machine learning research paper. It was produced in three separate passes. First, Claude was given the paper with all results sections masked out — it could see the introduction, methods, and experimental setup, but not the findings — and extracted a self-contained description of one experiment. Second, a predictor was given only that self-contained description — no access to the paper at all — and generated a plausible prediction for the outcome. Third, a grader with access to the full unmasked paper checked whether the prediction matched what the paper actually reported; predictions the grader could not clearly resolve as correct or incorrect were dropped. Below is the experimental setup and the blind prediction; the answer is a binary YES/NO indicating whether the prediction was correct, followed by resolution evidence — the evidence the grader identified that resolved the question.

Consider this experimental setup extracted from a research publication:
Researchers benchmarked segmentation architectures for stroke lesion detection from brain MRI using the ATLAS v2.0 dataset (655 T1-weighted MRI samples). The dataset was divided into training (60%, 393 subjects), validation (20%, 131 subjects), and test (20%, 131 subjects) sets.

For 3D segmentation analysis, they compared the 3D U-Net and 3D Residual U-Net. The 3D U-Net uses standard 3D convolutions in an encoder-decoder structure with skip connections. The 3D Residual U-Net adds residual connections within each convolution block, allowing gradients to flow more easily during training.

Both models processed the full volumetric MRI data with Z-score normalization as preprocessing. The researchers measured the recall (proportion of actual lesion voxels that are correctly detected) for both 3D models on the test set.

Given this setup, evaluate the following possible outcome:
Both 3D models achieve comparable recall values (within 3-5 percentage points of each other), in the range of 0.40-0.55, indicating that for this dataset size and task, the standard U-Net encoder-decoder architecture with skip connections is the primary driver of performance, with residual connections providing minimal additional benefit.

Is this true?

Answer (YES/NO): NO